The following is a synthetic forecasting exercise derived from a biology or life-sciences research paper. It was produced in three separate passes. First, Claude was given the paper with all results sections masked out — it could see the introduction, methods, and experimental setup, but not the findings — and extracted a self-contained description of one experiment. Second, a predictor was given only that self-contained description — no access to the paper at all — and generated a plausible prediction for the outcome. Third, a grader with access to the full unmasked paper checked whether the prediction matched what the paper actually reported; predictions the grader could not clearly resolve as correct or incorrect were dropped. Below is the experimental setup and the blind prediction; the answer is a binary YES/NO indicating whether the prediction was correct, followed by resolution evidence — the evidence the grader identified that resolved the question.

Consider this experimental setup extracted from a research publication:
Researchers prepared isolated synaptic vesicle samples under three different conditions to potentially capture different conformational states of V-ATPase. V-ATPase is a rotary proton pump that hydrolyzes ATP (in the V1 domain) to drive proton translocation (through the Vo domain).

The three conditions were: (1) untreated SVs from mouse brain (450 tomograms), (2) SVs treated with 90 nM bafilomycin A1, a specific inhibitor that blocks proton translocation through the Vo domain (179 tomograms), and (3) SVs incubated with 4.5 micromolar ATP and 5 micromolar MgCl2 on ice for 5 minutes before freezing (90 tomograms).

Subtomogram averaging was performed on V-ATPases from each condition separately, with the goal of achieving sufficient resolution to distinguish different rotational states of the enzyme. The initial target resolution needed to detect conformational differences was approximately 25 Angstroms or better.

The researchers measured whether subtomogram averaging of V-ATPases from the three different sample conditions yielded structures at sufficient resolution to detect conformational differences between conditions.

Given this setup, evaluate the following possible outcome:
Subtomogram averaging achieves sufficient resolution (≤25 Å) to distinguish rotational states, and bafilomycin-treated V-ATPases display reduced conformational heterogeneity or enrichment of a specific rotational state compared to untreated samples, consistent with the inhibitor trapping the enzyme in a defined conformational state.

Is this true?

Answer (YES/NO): NO